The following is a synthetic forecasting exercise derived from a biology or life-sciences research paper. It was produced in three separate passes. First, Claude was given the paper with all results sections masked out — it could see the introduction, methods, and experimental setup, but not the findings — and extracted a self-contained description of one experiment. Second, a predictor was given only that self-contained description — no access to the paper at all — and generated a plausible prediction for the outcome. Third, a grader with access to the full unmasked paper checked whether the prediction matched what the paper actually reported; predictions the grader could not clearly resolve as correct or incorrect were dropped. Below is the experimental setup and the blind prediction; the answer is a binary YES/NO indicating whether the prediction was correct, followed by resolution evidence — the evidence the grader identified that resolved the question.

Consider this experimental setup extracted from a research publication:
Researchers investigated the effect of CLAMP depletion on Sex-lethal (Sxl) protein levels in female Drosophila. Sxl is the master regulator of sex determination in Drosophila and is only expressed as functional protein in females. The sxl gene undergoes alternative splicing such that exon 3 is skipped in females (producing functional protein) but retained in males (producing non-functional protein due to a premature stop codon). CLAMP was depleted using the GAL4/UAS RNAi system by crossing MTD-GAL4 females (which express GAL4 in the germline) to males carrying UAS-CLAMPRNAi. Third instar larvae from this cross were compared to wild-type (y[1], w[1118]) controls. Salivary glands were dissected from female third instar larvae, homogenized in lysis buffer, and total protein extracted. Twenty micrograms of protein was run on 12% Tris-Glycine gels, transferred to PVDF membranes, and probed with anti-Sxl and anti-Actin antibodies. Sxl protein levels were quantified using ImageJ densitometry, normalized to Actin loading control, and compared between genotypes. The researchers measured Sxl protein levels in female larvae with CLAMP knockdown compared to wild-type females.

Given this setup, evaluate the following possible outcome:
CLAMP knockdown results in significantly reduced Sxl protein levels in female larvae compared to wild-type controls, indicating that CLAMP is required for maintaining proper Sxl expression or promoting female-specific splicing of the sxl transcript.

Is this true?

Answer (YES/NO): YES